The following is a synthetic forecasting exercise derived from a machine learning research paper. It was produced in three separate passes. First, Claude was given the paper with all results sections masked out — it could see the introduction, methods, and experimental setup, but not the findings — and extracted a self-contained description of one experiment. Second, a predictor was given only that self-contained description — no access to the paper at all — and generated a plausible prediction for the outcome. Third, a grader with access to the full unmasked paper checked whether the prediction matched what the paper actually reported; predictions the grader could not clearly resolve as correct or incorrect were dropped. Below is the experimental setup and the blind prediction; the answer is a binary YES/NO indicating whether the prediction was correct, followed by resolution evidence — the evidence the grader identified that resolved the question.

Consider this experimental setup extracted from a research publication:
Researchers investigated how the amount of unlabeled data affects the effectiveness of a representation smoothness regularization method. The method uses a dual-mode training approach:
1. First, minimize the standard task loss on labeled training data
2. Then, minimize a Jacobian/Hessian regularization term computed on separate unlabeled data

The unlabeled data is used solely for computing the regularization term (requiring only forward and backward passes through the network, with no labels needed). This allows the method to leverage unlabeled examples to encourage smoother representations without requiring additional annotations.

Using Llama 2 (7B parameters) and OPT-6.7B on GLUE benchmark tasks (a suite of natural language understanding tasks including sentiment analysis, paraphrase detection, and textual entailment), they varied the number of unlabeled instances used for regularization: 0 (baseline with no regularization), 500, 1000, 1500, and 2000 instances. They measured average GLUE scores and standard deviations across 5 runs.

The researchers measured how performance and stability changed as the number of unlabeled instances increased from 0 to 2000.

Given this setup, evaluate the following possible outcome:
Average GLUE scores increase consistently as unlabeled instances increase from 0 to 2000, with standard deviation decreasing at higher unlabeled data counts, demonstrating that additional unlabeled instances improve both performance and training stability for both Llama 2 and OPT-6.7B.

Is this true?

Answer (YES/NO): NO